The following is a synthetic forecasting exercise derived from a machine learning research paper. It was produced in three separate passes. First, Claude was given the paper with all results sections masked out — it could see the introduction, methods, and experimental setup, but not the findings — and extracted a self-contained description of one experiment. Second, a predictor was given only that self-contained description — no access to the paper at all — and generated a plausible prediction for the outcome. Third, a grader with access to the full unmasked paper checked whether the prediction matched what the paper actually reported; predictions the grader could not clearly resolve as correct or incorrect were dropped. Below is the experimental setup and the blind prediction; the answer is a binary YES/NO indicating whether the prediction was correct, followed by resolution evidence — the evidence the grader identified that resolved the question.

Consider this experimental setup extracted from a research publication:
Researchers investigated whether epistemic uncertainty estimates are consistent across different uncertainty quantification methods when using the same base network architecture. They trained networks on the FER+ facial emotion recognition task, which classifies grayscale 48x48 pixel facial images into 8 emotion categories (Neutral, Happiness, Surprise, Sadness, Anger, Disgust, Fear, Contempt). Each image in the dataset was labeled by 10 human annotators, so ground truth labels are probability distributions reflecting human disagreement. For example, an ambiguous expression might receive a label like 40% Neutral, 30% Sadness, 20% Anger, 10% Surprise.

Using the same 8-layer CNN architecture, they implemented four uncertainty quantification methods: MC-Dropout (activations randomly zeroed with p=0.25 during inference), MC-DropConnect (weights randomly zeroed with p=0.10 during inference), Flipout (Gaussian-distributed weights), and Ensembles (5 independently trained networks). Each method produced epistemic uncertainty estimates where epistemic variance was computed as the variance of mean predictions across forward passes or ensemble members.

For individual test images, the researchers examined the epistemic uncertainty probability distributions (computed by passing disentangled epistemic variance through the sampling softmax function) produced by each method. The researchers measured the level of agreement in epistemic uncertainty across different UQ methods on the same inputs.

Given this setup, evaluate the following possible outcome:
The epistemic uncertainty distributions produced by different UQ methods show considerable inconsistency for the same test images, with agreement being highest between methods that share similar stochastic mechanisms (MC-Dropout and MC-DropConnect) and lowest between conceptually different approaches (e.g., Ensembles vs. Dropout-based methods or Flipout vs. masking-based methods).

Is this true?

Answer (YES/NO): NO